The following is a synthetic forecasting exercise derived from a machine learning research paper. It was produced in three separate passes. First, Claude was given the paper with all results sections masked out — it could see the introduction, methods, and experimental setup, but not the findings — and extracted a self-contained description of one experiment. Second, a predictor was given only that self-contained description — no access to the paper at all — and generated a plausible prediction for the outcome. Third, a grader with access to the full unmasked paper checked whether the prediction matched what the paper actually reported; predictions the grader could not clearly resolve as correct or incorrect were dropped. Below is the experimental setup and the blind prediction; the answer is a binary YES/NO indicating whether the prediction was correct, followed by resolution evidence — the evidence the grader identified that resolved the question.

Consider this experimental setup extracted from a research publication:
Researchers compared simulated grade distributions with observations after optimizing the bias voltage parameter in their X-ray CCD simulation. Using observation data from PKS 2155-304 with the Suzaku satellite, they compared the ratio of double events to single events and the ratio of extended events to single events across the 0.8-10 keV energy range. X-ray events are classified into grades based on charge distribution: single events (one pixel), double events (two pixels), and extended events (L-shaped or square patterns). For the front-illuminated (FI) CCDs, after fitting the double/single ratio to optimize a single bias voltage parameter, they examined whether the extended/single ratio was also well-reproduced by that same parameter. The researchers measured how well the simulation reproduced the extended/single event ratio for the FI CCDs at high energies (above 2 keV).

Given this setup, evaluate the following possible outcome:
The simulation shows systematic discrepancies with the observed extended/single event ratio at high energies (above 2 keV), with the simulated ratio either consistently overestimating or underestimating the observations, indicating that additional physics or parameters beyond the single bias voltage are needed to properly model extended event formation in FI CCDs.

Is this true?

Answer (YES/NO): YES